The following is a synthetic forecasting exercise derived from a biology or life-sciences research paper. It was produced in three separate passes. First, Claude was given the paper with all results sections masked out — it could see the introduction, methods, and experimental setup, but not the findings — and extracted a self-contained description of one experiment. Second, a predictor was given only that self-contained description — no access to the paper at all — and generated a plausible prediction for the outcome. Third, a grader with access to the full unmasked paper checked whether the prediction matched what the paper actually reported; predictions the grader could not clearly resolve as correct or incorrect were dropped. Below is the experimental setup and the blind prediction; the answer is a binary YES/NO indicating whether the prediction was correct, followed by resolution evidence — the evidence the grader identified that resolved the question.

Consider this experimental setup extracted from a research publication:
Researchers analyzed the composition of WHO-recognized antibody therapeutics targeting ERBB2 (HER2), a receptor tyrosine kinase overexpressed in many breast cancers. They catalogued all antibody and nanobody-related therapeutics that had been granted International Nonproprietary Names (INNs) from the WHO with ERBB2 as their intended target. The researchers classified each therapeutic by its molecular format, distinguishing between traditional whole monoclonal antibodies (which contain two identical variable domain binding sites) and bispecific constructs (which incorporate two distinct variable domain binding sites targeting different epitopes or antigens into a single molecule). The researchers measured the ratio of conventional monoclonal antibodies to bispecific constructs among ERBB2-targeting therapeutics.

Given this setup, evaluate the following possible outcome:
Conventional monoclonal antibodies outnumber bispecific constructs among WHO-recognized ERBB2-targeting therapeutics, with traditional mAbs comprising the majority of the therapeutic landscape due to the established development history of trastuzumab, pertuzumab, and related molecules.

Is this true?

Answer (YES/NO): YES